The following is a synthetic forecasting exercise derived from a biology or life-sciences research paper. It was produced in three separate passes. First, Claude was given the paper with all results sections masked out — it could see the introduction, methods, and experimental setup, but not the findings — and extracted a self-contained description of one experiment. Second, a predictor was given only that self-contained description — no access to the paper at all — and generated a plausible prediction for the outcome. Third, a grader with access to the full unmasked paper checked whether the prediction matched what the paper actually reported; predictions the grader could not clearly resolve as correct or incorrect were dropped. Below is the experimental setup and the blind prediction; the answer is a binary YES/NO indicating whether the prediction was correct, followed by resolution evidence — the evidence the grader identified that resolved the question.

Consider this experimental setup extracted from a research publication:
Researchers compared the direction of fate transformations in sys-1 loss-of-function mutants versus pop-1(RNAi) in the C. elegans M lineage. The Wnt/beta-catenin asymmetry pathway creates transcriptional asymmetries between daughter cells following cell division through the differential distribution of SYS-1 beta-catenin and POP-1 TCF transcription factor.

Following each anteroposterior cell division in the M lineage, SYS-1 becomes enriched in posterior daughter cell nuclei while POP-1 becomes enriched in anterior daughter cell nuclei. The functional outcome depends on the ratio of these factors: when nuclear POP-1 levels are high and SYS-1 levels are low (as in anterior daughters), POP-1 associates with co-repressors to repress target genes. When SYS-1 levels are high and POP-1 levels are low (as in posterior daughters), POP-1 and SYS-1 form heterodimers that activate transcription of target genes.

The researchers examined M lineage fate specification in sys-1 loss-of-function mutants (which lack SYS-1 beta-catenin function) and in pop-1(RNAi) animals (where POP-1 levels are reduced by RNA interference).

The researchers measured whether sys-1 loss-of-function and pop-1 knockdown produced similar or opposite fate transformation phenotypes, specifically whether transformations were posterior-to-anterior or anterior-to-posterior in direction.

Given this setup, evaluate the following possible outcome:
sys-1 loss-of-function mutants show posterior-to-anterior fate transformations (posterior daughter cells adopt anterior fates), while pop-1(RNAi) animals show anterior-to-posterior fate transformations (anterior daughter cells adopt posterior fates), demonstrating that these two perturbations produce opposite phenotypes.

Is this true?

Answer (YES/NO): YES